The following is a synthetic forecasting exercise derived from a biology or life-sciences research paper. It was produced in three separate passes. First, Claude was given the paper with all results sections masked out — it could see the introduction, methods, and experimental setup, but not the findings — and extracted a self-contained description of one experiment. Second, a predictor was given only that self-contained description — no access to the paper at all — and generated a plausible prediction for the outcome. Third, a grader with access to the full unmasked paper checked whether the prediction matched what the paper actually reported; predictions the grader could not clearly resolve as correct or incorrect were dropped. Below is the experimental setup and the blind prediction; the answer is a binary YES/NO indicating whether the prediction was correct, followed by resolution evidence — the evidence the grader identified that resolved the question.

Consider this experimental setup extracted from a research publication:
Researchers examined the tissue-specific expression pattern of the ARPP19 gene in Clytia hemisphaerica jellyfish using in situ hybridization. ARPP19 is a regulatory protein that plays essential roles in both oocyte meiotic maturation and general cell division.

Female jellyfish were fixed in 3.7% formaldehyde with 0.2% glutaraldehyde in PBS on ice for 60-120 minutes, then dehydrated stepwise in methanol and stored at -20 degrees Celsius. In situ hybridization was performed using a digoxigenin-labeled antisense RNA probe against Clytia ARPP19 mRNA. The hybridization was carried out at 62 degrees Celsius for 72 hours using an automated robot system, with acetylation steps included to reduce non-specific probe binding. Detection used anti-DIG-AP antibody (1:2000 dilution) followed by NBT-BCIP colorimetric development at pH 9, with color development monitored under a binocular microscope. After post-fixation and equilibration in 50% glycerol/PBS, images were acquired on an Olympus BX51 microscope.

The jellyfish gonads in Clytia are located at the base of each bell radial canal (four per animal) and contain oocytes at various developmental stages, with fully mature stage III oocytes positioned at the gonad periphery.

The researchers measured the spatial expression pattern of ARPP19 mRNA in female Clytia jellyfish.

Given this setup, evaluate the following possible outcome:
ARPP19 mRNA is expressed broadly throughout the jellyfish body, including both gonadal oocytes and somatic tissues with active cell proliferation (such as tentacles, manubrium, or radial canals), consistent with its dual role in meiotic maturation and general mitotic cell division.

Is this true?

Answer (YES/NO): NO